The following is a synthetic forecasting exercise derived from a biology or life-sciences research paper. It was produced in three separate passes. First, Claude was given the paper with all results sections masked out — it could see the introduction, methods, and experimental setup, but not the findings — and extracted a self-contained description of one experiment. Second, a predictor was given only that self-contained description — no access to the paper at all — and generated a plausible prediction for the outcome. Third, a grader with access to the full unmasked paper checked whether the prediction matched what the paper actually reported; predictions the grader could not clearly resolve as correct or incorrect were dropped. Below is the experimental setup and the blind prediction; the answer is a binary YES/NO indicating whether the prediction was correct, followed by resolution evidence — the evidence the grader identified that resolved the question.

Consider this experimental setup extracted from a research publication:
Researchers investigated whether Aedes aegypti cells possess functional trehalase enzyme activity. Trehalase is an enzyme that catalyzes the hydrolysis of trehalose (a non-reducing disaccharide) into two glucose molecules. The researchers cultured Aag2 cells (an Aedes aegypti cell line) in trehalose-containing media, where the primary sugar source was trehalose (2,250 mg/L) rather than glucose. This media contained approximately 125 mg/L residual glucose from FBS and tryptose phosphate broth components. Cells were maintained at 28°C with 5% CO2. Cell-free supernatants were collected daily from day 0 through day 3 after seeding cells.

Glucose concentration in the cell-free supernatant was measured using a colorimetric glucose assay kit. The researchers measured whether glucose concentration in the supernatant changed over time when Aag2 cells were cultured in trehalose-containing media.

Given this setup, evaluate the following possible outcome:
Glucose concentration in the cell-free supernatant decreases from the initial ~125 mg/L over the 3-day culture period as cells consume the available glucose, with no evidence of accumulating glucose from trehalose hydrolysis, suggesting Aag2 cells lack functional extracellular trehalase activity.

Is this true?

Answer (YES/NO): NO